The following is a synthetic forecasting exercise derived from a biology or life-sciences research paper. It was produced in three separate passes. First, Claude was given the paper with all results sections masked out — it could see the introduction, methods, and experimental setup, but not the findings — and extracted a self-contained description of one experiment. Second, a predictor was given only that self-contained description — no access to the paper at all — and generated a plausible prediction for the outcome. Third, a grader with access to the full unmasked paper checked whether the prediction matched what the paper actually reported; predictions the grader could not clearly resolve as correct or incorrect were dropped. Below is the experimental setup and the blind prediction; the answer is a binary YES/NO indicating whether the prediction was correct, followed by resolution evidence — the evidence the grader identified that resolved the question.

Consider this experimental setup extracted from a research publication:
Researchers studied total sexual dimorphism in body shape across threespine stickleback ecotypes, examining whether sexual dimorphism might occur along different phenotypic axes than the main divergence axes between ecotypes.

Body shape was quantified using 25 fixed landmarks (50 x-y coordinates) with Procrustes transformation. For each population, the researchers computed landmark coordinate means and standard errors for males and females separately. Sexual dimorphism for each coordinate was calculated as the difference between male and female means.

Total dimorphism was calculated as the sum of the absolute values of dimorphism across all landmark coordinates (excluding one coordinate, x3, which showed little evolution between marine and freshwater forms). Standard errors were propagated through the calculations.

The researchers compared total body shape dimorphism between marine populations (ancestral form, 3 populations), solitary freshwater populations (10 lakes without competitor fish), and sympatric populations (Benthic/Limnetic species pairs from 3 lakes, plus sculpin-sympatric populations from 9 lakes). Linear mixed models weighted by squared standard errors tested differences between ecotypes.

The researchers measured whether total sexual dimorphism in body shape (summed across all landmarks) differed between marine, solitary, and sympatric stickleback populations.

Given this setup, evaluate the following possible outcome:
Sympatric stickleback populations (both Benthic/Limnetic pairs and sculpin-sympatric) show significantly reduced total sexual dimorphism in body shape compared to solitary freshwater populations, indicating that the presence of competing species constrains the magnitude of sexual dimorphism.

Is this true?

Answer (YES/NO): NO